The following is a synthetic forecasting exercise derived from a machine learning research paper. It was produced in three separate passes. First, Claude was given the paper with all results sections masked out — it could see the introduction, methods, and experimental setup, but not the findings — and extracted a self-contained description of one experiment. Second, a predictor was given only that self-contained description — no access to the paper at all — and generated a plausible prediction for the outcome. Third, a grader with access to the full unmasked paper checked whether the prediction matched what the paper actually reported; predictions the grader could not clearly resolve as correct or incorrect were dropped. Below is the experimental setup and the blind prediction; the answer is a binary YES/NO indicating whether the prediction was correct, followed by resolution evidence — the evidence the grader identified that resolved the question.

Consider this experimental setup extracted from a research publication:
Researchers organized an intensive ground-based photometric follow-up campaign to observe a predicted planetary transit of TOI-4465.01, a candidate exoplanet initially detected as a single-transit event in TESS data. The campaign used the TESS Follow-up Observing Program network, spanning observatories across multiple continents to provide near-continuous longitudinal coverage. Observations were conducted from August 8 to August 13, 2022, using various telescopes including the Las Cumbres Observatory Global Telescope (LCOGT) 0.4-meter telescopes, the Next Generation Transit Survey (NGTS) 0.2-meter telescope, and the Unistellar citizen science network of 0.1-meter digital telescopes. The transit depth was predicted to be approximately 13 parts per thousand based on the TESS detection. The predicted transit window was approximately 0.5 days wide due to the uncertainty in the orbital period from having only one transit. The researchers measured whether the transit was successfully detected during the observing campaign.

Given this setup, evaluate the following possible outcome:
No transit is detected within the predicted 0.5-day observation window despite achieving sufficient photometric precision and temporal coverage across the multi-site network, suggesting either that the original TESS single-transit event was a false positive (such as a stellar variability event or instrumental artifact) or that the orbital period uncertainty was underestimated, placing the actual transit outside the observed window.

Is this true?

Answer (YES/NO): NO